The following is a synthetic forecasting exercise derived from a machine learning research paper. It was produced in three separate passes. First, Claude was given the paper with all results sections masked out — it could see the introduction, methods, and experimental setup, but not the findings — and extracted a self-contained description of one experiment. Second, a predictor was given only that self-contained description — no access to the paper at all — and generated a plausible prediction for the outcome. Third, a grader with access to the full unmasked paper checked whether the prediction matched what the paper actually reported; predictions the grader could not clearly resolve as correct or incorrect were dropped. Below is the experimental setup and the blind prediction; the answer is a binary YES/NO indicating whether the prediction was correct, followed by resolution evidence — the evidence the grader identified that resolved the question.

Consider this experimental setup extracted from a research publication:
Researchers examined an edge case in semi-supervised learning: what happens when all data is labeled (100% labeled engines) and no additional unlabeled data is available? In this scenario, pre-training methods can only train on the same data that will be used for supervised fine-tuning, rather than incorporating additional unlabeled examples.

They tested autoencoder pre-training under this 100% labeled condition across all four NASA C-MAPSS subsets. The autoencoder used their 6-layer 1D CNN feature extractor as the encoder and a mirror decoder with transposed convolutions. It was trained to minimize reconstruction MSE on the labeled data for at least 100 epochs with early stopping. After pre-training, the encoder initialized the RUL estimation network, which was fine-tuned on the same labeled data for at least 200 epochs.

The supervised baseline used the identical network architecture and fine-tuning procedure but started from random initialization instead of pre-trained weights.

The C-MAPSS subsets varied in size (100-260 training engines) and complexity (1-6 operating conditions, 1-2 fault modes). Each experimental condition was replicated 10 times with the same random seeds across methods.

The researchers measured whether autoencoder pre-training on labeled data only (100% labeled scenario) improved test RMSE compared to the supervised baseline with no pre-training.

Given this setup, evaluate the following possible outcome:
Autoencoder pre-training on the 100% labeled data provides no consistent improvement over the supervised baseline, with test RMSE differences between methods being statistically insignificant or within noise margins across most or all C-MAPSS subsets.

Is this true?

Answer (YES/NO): YES